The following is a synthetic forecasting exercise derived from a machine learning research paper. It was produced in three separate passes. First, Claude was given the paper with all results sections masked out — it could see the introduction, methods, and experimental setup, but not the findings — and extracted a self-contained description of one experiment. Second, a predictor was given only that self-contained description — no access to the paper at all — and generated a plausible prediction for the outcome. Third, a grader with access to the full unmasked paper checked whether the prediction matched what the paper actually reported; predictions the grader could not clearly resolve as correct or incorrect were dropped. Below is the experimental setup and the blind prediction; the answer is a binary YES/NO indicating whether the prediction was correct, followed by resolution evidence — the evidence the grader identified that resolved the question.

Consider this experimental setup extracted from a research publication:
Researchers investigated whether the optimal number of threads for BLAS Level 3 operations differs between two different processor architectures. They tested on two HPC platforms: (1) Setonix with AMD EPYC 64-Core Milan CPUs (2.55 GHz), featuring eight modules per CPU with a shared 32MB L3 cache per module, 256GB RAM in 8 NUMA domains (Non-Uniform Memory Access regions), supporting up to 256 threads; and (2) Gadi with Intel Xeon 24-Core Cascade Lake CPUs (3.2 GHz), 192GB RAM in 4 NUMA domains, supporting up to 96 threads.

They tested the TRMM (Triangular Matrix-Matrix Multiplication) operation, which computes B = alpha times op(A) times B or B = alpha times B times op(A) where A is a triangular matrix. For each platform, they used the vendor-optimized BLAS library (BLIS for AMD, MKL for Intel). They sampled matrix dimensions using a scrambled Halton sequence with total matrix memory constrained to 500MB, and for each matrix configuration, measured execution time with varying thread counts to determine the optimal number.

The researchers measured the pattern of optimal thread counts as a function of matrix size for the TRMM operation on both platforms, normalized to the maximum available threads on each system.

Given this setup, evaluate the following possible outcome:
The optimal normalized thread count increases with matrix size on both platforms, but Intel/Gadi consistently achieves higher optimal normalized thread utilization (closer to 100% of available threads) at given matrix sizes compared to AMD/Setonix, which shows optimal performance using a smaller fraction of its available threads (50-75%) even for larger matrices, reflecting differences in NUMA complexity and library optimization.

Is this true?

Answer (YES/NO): NO